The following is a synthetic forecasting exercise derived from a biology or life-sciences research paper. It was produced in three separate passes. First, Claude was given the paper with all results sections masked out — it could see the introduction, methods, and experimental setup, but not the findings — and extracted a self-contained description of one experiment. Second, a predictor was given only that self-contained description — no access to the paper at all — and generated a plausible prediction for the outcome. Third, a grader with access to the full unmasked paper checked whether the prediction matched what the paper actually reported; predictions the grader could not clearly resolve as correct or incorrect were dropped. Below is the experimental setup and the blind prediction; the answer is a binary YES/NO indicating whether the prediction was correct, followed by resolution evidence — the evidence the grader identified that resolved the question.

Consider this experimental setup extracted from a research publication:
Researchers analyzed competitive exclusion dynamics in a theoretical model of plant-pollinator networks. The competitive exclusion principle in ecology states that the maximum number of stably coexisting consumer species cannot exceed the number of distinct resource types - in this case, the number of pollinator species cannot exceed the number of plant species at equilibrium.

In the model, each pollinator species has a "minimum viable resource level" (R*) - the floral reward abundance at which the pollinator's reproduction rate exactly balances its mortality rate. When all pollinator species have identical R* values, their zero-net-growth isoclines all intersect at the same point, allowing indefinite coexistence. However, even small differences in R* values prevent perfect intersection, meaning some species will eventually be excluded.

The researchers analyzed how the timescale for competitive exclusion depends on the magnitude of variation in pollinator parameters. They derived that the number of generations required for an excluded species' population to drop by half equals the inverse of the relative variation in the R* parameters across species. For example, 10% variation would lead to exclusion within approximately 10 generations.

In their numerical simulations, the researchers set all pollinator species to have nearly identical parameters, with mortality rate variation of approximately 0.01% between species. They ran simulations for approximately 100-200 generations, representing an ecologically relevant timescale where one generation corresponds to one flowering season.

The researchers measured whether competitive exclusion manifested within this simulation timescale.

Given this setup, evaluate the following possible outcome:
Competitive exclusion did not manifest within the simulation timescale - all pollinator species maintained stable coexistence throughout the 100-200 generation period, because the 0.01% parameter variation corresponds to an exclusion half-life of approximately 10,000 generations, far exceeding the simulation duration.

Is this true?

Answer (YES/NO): YES